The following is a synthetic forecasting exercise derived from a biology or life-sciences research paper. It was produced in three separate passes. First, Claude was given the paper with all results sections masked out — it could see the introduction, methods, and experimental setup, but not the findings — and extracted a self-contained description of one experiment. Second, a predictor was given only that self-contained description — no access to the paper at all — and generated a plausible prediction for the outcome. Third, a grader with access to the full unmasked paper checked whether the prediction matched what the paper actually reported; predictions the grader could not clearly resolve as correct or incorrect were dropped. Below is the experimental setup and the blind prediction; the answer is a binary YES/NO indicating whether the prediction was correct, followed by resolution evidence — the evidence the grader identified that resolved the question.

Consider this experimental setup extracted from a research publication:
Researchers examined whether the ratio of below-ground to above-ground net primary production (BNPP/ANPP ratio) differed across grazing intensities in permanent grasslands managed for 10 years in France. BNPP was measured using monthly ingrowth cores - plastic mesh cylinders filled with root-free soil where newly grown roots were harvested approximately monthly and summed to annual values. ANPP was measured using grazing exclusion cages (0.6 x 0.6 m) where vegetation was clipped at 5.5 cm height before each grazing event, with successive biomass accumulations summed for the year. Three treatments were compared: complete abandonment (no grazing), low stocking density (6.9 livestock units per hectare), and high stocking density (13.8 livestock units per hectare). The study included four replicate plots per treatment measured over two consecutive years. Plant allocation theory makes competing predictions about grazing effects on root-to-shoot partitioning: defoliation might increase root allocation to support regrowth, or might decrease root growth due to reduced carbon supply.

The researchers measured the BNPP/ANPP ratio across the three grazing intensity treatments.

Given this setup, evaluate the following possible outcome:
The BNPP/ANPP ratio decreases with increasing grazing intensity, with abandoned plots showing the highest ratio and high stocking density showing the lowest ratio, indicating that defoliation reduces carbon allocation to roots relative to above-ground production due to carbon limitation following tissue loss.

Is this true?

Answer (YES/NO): NO